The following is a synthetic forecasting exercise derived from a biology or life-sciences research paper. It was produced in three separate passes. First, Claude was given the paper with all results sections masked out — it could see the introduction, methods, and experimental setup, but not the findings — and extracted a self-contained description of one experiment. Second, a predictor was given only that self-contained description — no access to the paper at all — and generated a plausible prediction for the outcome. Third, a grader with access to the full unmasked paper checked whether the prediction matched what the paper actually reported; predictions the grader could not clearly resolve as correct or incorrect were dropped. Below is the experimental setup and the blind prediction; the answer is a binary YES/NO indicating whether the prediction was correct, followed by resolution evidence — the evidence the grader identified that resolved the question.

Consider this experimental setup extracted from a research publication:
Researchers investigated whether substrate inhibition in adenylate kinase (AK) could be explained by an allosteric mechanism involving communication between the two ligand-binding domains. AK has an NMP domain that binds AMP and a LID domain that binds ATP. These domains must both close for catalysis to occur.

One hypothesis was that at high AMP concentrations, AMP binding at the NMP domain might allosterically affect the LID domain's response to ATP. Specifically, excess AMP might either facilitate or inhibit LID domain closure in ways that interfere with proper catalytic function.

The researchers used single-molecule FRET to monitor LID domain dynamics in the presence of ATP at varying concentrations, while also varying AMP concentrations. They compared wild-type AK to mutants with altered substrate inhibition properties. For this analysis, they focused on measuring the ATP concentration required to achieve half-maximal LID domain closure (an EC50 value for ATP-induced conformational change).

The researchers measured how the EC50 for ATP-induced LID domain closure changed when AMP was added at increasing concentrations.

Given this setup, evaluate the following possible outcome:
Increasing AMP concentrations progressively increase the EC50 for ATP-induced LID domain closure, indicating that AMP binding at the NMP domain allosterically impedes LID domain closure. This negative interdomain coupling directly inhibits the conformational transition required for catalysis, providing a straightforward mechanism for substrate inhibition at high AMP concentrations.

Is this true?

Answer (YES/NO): NO